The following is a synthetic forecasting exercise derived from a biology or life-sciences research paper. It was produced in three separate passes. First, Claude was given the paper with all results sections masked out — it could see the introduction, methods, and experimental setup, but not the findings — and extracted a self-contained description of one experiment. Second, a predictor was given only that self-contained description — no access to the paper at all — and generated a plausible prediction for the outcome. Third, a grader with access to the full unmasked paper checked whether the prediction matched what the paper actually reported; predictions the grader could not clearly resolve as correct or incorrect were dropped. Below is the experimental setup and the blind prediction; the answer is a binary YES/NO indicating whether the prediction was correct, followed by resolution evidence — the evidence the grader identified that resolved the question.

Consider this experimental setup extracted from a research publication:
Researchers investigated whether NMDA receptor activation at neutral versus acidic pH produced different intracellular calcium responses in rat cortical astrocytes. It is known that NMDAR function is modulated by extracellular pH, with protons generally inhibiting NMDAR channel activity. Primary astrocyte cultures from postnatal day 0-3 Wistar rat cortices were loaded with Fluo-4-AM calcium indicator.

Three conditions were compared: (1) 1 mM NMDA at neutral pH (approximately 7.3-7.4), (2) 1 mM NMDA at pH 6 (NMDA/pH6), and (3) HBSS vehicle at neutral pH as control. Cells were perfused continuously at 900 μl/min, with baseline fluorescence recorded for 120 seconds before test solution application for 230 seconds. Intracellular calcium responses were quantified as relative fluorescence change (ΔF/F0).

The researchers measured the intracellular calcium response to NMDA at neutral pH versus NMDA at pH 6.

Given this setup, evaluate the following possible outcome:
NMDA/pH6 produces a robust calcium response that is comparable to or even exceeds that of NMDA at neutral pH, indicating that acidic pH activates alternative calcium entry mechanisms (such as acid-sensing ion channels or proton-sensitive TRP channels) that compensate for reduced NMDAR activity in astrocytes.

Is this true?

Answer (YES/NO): NO